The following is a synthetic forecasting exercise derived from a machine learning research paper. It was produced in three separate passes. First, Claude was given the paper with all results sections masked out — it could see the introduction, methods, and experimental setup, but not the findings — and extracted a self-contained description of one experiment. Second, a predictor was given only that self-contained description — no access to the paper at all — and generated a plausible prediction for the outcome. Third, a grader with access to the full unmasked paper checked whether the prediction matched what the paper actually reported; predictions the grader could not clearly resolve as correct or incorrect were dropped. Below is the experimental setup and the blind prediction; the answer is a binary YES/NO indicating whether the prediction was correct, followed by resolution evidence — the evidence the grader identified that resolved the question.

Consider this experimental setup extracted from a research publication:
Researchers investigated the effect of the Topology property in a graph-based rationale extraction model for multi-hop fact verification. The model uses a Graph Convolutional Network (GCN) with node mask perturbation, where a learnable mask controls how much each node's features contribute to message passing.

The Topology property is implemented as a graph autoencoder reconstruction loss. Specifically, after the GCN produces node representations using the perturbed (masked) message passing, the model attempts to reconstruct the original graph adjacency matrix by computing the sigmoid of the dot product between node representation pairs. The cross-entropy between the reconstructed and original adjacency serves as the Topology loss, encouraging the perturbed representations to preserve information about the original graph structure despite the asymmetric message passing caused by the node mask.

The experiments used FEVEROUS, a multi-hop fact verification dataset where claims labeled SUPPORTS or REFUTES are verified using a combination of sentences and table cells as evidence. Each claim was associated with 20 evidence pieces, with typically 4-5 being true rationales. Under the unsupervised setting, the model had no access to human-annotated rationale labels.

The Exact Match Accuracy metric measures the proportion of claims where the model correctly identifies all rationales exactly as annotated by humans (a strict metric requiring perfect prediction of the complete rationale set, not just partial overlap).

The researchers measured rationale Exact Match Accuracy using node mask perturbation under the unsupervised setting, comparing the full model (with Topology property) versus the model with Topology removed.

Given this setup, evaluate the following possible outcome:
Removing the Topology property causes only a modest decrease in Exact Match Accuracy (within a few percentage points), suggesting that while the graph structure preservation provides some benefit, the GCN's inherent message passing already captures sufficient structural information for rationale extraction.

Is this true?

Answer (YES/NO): NO